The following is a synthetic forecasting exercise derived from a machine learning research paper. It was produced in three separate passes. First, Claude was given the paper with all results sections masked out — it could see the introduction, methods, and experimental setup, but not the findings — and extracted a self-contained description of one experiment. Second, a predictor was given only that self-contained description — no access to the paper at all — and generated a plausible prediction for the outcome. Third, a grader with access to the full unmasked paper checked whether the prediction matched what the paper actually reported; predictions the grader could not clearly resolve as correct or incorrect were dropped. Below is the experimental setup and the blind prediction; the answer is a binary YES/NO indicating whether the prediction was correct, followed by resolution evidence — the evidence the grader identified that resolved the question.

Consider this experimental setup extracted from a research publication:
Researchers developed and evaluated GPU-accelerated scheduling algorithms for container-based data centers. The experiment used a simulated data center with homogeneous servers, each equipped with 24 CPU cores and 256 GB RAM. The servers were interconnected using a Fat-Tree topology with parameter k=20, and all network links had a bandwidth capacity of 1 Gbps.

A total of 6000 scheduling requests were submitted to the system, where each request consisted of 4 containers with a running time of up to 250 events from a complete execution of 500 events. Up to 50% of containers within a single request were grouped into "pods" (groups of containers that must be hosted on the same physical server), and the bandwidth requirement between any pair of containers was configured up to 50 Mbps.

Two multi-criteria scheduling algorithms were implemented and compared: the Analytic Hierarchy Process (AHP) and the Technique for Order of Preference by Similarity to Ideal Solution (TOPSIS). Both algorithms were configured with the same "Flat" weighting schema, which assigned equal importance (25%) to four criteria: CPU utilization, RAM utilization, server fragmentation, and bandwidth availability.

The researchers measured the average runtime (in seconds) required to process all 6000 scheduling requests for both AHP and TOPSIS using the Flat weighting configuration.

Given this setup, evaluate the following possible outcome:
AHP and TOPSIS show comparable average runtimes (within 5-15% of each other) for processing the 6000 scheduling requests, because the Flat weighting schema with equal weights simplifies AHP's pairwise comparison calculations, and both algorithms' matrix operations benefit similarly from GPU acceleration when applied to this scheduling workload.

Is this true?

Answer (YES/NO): NO